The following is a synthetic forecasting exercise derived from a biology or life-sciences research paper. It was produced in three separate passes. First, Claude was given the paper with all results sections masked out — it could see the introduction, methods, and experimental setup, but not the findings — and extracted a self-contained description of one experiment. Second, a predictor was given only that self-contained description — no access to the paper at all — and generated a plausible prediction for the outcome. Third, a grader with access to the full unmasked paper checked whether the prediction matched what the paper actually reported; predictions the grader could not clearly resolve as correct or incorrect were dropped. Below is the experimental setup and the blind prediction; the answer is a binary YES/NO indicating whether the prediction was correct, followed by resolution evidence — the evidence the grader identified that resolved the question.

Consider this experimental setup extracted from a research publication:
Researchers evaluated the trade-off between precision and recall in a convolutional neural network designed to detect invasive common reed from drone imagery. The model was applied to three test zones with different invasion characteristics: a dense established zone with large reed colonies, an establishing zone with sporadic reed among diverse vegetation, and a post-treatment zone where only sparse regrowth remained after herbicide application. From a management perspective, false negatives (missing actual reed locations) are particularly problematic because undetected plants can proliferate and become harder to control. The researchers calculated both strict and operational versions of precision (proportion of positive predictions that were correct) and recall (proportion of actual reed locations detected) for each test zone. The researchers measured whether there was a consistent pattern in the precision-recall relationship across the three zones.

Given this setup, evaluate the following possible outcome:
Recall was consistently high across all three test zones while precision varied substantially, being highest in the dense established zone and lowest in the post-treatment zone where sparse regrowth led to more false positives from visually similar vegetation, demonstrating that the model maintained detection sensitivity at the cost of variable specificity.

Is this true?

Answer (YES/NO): YES